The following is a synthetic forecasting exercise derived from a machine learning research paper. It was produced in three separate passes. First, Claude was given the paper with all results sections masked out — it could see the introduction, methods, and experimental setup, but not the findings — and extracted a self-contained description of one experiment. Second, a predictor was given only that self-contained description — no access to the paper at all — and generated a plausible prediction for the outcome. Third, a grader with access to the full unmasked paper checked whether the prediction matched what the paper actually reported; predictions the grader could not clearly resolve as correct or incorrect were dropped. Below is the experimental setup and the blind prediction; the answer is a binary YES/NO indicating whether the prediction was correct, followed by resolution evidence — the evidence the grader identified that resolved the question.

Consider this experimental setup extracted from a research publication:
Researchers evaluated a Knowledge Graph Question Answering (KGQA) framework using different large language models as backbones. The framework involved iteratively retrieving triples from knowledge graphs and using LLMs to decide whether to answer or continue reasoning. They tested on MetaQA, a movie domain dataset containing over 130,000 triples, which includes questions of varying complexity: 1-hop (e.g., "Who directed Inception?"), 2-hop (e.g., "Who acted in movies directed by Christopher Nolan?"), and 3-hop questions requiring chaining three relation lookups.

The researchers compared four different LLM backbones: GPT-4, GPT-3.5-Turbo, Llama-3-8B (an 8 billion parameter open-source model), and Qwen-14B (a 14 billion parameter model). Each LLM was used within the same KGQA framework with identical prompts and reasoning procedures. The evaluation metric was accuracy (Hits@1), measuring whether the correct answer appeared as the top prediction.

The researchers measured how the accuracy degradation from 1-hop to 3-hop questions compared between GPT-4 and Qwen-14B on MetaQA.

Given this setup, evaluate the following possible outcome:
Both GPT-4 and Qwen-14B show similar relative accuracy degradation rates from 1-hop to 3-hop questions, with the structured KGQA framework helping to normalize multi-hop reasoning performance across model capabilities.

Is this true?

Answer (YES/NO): NO